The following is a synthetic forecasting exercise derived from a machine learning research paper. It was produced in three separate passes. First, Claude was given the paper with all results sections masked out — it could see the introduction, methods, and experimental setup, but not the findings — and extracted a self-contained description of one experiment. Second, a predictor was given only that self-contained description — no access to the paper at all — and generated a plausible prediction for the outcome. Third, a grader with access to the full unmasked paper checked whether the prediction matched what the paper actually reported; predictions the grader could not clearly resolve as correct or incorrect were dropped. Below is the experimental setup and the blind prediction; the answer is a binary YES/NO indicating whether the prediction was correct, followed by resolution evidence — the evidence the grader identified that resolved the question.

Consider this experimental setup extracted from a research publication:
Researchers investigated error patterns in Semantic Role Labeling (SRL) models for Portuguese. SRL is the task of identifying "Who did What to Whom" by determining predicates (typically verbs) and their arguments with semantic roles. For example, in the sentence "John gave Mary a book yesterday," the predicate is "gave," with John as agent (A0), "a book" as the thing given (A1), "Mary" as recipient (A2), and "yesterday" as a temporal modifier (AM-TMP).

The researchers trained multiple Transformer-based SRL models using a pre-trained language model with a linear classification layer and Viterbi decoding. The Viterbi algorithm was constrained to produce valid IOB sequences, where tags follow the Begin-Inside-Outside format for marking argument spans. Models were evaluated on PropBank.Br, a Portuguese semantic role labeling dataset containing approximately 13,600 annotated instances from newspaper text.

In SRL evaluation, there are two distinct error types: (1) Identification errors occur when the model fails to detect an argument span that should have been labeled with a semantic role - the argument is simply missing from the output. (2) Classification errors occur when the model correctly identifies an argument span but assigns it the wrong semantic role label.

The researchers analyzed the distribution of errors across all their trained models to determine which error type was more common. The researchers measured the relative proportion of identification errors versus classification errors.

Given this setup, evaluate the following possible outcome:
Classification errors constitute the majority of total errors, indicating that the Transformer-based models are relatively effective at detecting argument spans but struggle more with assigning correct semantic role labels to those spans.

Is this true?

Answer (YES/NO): NO